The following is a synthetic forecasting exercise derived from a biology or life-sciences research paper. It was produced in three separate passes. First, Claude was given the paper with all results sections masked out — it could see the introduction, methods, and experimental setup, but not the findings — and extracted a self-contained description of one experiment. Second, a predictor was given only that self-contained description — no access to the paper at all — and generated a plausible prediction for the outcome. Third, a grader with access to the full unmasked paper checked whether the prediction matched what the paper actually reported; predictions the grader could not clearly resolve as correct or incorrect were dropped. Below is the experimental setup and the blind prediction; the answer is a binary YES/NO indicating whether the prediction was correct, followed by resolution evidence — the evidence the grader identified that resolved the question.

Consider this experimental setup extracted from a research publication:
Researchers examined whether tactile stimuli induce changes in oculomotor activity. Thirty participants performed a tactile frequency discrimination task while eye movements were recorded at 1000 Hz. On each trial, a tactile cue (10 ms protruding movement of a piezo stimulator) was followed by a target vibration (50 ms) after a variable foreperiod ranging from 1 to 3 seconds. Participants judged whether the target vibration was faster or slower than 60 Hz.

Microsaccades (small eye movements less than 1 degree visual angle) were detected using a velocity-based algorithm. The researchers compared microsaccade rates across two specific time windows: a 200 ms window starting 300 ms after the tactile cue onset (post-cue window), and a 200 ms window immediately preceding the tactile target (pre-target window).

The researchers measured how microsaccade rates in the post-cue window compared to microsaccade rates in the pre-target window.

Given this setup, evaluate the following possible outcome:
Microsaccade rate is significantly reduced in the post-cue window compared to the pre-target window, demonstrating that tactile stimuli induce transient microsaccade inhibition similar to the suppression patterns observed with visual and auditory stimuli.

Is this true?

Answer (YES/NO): NO